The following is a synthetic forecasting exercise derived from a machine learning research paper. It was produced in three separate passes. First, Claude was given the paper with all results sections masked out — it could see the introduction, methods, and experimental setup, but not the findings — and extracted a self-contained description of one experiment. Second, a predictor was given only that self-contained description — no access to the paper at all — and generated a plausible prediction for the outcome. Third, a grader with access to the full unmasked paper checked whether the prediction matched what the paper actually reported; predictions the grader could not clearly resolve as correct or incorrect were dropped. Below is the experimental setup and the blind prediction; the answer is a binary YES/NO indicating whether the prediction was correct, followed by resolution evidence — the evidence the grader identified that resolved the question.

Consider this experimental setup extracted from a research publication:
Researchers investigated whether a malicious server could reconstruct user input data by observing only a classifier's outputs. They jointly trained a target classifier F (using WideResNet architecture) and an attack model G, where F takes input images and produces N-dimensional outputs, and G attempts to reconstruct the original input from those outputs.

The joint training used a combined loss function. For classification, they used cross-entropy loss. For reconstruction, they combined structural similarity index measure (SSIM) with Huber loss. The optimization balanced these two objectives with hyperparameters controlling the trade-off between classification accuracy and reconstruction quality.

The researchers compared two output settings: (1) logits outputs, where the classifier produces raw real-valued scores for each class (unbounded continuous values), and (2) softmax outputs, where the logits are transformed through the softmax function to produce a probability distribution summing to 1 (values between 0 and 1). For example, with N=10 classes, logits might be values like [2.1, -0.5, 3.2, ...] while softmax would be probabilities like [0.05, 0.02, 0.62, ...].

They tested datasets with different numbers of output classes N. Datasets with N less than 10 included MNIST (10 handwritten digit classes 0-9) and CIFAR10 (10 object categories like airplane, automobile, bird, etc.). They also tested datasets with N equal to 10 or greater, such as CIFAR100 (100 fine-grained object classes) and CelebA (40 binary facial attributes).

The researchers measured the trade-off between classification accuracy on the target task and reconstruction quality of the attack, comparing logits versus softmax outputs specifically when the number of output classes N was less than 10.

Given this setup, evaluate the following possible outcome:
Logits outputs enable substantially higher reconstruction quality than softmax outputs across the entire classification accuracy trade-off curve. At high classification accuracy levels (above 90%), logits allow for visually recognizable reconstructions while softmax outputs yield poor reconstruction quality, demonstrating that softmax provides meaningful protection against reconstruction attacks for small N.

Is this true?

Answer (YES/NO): NO